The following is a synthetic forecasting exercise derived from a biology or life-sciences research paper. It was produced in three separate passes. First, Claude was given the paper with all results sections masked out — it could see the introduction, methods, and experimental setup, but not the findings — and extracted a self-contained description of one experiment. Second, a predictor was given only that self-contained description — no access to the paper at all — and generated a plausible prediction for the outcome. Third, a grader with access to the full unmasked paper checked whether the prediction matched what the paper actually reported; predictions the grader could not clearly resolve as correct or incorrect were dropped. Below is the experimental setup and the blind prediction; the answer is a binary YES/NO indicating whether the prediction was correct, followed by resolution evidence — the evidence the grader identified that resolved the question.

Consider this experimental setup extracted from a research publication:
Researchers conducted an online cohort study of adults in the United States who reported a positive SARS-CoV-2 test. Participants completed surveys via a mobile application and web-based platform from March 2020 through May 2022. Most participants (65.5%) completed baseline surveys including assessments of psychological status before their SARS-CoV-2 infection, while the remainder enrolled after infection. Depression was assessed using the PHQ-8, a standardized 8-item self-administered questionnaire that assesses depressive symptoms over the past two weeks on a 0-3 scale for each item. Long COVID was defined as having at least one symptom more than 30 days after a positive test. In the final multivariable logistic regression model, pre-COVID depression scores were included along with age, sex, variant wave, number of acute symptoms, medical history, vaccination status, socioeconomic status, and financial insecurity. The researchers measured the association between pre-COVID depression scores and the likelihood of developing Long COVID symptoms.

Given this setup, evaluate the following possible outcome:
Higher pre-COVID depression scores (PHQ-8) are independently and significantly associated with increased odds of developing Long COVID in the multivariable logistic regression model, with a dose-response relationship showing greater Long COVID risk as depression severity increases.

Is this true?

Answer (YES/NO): YES